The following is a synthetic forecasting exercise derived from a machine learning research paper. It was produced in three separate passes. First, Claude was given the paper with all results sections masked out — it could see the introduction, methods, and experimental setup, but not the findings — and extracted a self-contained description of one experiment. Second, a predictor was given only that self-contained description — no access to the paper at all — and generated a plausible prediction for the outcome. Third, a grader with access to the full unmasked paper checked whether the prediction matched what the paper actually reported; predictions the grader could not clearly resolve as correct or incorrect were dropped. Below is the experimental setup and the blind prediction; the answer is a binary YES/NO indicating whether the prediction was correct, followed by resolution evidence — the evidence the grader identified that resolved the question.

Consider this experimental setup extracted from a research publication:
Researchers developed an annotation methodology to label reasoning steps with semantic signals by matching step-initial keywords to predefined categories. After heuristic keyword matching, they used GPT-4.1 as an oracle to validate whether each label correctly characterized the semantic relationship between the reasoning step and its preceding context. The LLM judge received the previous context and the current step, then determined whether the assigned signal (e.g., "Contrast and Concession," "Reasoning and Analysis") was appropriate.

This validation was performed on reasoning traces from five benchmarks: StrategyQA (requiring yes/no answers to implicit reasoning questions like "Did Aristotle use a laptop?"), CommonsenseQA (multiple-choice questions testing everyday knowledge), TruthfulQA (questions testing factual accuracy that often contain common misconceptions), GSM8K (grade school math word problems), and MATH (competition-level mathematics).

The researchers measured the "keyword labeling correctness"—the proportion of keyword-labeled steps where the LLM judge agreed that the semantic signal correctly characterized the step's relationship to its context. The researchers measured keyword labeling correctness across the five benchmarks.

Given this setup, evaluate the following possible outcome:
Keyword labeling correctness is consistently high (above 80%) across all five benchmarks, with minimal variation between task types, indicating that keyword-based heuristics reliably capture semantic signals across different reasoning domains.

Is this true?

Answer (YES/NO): NO